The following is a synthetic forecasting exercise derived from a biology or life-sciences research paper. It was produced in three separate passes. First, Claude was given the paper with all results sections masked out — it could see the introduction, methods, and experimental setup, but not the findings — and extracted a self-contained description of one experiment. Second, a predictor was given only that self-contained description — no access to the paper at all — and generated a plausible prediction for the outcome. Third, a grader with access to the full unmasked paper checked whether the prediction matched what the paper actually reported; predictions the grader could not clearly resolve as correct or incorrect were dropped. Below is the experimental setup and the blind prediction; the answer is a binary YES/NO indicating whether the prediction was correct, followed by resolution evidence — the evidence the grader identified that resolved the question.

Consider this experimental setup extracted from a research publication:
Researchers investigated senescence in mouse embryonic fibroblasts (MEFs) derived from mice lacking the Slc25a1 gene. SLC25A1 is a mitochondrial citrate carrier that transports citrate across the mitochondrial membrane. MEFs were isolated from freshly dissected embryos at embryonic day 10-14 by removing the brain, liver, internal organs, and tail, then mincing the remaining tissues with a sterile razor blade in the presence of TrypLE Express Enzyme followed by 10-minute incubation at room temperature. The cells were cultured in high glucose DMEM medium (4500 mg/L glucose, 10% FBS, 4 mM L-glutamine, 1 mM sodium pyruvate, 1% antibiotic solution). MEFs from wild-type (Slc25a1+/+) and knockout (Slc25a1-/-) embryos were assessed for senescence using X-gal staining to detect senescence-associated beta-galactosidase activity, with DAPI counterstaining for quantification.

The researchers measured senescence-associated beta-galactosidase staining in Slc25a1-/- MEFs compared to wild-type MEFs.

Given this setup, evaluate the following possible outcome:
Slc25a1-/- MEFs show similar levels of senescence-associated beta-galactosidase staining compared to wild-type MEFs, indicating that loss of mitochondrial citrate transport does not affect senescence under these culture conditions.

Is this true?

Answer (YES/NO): NO